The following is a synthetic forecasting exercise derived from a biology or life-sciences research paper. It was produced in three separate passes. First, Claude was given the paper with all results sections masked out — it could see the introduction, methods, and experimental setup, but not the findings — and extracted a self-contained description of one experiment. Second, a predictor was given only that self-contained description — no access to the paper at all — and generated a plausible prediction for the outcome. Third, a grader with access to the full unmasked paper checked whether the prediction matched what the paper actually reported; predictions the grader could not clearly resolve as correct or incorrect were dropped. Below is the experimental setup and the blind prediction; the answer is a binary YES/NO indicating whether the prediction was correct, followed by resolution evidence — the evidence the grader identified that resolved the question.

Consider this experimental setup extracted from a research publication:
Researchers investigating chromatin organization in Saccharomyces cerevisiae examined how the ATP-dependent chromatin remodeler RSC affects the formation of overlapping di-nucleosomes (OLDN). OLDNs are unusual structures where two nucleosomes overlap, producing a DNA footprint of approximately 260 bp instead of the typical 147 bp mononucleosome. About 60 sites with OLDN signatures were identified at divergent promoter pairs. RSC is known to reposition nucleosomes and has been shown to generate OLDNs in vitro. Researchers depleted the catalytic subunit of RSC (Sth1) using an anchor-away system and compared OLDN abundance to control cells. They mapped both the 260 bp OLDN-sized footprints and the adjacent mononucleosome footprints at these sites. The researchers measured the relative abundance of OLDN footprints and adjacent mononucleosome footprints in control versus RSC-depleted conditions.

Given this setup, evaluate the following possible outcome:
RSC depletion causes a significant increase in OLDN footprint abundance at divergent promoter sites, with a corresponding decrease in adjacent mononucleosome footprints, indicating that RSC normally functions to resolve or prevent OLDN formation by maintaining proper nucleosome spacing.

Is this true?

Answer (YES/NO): NO